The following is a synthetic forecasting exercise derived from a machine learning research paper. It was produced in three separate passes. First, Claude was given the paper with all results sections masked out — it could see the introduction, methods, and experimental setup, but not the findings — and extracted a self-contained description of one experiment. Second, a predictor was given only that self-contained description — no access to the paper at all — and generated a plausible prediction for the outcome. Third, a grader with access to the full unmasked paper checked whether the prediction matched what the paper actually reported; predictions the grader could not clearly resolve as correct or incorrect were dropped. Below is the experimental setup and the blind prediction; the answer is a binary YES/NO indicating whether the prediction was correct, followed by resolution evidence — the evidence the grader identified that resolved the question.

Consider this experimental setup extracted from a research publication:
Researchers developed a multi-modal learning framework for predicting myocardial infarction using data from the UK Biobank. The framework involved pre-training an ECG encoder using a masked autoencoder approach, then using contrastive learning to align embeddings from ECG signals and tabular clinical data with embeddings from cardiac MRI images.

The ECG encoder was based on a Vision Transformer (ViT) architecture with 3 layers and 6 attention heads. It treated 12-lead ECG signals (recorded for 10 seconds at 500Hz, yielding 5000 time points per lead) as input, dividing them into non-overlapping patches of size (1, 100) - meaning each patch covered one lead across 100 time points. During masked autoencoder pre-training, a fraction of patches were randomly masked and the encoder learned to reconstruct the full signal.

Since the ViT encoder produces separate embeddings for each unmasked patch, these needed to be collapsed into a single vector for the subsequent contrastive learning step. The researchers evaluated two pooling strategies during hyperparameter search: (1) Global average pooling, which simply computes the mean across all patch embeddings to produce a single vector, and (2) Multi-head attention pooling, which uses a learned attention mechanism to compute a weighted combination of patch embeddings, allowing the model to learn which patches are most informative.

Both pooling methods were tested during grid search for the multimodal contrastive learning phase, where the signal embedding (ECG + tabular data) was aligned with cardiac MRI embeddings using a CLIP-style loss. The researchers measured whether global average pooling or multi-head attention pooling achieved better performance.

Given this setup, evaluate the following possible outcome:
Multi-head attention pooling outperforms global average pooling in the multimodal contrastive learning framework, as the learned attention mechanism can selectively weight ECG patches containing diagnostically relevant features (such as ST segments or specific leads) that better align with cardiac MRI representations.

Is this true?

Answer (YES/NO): NO